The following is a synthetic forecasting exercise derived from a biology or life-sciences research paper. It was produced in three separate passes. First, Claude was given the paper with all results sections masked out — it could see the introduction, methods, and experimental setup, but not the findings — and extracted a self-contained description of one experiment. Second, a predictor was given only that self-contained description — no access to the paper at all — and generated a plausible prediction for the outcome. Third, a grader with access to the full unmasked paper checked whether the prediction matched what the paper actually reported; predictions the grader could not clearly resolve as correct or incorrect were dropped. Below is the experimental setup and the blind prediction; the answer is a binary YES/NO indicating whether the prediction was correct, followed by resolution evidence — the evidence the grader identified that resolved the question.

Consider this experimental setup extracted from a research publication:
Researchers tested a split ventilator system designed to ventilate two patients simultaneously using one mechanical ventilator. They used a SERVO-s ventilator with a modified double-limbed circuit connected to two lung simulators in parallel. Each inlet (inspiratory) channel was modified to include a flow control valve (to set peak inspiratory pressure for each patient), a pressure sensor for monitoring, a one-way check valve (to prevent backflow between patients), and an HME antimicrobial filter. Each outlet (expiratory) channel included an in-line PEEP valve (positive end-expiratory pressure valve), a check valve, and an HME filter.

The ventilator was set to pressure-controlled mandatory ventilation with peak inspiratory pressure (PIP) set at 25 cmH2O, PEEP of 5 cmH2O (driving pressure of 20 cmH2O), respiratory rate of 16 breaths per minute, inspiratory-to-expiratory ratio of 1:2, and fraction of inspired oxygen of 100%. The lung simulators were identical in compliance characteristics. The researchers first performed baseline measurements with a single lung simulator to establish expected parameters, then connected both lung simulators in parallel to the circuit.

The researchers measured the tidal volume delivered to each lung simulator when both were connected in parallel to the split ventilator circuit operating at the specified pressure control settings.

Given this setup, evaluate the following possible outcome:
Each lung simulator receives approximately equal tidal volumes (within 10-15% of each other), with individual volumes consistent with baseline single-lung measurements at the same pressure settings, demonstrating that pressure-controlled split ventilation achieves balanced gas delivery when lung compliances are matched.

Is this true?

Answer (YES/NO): YES